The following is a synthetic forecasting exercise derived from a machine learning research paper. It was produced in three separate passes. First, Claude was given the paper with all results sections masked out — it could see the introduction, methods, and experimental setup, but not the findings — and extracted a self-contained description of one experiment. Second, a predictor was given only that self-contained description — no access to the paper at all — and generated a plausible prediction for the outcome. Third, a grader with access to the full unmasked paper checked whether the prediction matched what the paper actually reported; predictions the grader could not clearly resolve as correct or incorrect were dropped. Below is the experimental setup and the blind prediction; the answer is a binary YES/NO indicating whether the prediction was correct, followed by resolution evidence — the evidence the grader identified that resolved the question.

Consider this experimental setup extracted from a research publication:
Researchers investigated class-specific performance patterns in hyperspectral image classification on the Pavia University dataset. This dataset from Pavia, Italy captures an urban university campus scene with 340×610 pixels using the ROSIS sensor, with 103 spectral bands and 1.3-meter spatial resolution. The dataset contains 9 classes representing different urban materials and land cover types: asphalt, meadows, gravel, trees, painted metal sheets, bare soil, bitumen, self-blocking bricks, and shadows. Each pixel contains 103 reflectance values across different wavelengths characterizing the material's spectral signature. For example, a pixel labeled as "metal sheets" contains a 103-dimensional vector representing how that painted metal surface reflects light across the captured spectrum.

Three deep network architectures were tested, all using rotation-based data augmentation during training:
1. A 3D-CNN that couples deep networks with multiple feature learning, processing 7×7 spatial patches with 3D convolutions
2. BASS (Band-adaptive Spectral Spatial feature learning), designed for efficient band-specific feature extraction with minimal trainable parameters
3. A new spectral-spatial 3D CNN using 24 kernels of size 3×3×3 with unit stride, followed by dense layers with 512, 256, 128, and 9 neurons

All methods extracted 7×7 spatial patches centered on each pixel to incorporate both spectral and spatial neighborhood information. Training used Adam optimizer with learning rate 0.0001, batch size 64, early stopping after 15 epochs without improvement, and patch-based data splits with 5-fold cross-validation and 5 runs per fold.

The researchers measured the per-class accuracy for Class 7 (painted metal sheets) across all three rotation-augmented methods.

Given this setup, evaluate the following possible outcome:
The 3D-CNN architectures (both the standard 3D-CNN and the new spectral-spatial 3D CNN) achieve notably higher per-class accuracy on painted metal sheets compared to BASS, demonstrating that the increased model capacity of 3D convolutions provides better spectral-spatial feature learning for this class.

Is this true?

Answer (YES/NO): NO